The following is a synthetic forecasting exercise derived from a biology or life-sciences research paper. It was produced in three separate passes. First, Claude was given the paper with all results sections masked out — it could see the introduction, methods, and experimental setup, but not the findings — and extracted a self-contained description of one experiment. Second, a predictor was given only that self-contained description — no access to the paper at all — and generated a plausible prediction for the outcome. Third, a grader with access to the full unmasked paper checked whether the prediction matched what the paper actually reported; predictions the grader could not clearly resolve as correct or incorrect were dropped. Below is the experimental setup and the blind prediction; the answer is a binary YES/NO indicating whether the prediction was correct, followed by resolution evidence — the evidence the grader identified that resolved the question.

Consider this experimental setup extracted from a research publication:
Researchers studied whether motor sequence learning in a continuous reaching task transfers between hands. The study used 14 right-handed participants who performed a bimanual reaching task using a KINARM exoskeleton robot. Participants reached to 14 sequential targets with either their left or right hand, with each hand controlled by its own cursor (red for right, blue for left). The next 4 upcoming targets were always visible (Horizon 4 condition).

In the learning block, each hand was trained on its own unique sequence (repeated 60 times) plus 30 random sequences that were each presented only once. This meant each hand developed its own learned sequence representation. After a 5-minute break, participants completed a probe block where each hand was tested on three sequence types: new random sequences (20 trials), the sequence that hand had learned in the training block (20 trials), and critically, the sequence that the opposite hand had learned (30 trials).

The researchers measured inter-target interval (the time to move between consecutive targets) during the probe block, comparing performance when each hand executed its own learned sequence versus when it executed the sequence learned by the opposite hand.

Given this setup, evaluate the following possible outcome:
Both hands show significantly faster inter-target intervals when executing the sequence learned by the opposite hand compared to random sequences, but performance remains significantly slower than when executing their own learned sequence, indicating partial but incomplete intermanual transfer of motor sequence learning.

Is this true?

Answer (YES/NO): NO